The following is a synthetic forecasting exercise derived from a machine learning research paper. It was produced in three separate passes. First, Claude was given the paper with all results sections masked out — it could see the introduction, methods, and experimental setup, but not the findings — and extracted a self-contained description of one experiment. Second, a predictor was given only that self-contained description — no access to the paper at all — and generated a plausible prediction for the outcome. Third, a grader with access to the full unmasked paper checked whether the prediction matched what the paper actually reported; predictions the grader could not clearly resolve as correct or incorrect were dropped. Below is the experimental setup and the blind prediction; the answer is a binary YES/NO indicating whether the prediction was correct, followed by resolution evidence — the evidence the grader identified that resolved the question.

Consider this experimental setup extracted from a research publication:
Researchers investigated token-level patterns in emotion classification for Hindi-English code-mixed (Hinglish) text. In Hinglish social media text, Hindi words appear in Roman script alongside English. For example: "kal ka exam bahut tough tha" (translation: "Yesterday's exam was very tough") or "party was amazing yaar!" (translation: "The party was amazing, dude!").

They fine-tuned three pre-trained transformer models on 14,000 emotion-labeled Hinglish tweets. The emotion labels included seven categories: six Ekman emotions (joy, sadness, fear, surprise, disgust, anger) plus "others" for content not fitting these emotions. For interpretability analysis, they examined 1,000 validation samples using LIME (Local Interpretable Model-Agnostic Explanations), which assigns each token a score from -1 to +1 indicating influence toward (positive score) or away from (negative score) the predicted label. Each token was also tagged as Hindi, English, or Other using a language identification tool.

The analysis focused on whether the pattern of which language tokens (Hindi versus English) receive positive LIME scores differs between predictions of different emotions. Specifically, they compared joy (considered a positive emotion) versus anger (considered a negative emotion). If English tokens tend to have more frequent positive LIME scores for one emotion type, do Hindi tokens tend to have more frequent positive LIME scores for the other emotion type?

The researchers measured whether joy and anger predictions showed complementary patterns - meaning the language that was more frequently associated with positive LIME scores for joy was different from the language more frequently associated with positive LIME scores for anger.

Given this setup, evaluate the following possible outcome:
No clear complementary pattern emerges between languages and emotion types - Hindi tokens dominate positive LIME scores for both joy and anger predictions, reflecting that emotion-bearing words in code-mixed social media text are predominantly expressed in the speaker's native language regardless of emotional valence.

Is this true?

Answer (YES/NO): NO